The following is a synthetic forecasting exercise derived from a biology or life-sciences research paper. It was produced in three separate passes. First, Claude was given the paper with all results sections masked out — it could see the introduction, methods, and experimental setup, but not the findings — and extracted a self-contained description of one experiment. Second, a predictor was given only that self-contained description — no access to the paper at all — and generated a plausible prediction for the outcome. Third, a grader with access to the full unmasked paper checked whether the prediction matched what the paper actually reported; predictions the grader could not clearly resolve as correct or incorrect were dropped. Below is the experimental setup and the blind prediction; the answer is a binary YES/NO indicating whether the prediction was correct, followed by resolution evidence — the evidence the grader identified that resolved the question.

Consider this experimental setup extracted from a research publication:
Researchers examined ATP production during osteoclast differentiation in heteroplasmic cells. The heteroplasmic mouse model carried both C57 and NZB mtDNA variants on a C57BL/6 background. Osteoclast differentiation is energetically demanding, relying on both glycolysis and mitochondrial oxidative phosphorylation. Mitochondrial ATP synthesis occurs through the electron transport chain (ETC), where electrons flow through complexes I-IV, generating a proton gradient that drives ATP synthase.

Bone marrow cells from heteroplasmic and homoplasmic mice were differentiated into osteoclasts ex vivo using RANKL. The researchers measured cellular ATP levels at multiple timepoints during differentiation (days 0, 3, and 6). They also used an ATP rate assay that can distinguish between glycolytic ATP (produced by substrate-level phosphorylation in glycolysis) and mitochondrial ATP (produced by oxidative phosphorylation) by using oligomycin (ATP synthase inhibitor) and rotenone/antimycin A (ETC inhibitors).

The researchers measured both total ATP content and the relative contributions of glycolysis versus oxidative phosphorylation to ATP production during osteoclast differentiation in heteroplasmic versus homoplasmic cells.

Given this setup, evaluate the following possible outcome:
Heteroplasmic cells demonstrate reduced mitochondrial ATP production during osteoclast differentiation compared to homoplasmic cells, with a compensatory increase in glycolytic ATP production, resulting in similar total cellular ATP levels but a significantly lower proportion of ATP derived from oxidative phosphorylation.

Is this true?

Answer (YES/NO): NO